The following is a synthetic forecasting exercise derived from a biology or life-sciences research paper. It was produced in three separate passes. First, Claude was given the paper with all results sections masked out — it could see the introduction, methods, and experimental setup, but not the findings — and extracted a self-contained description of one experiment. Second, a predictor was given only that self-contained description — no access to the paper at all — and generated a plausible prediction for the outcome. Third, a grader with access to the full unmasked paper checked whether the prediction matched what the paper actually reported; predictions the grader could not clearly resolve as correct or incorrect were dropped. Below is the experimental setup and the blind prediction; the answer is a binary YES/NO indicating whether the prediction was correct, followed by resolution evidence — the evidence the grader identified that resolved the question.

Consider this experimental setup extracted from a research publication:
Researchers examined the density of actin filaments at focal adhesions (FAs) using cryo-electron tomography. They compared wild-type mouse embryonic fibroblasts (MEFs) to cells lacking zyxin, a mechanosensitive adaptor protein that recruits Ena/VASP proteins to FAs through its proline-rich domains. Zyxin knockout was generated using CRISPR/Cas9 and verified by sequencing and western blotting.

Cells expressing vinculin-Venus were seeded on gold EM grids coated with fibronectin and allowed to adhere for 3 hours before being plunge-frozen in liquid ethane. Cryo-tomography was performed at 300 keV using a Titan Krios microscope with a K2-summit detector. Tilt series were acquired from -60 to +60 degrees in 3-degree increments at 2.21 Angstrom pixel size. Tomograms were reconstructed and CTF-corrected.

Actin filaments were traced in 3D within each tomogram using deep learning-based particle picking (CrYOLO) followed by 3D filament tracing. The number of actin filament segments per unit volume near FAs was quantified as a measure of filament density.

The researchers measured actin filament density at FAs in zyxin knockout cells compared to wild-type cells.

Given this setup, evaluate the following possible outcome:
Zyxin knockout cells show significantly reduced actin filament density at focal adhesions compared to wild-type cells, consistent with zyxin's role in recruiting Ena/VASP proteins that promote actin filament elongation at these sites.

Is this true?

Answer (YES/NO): YES